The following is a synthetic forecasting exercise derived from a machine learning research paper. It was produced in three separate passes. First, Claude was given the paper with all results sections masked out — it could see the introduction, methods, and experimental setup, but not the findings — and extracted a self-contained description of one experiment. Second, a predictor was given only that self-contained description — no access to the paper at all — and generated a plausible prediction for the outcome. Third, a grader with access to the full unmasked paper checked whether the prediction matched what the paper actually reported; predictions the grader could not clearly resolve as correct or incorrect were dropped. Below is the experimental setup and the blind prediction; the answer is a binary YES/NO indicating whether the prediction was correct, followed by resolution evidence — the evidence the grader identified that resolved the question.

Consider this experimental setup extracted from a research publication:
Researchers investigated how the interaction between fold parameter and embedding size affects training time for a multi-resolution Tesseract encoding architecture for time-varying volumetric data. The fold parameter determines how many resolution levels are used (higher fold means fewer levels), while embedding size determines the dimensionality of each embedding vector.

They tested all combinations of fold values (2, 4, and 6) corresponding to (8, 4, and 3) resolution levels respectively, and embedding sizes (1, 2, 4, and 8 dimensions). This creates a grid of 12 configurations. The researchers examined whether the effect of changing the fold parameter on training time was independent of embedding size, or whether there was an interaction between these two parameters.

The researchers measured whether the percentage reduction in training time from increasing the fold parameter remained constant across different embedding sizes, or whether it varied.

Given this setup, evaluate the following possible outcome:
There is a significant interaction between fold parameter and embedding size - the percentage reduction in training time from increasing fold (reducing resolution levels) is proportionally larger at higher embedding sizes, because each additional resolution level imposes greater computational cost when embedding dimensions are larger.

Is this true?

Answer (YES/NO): NO